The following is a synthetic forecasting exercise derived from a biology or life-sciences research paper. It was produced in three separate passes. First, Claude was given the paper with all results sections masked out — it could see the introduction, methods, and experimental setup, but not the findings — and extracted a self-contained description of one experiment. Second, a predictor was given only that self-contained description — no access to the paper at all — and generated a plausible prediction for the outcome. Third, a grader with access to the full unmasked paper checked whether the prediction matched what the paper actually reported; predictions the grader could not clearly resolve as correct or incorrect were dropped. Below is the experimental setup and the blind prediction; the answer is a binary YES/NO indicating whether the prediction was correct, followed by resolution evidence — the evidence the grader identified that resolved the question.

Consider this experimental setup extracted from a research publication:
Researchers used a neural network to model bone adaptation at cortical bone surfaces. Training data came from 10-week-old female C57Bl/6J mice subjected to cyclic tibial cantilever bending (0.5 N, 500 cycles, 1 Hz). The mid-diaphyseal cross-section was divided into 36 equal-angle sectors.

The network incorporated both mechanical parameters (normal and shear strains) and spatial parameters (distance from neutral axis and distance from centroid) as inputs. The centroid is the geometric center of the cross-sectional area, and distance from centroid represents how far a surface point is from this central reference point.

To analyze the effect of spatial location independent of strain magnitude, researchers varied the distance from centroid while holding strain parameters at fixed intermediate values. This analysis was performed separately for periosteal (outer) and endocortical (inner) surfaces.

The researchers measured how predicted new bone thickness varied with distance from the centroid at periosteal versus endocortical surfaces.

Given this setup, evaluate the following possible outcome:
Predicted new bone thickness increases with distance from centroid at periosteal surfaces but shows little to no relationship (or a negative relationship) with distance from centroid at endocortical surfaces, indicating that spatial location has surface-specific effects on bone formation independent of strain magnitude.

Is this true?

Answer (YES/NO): NO